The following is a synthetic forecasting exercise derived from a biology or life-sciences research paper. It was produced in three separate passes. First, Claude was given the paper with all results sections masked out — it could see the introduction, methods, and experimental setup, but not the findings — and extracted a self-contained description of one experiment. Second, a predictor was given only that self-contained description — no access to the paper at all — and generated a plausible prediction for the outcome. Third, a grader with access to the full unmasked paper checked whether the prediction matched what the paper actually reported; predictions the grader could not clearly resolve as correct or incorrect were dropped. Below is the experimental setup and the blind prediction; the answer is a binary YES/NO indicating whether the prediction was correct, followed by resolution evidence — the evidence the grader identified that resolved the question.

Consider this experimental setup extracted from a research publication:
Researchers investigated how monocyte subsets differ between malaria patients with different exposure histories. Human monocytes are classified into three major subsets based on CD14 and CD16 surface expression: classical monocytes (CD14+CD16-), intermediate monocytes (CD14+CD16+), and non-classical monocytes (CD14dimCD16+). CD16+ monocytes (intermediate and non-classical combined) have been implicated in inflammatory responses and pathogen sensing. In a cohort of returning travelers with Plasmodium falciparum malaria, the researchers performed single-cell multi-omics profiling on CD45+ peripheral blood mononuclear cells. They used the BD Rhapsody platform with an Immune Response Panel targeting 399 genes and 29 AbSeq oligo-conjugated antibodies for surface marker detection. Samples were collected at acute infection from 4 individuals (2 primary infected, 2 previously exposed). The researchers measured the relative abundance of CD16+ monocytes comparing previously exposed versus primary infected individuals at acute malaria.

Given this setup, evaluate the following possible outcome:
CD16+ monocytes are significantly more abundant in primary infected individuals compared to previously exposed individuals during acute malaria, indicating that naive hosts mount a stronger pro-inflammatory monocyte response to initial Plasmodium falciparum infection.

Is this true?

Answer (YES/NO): NO